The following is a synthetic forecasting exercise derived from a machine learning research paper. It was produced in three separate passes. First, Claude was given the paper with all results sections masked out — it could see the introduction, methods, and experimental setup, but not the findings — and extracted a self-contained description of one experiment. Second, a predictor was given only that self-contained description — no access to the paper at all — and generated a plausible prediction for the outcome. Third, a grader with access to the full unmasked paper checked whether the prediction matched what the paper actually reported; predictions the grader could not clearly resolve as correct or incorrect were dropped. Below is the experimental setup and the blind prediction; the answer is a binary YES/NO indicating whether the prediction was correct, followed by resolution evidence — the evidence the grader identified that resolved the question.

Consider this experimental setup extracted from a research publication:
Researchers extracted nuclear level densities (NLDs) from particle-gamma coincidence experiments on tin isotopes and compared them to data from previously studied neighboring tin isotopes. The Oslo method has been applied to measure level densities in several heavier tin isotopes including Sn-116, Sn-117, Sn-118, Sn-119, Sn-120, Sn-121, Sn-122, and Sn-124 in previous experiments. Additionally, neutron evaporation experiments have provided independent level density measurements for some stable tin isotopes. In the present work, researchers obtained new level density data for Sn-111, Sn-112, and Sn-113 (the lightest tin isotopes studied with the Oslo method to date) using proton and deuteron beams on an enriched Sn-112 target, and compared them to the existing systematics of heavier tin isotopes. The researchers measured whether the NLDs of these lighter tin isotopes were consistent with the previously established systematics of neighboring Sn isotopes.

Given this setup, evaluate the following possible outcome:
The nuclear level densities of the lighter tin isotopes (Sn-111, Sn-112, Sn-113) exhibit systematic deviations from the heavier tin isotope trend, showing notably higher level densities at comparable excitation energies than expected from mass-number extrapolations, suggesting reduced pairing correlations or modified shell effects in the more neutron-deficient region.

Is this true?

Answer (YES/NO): NO